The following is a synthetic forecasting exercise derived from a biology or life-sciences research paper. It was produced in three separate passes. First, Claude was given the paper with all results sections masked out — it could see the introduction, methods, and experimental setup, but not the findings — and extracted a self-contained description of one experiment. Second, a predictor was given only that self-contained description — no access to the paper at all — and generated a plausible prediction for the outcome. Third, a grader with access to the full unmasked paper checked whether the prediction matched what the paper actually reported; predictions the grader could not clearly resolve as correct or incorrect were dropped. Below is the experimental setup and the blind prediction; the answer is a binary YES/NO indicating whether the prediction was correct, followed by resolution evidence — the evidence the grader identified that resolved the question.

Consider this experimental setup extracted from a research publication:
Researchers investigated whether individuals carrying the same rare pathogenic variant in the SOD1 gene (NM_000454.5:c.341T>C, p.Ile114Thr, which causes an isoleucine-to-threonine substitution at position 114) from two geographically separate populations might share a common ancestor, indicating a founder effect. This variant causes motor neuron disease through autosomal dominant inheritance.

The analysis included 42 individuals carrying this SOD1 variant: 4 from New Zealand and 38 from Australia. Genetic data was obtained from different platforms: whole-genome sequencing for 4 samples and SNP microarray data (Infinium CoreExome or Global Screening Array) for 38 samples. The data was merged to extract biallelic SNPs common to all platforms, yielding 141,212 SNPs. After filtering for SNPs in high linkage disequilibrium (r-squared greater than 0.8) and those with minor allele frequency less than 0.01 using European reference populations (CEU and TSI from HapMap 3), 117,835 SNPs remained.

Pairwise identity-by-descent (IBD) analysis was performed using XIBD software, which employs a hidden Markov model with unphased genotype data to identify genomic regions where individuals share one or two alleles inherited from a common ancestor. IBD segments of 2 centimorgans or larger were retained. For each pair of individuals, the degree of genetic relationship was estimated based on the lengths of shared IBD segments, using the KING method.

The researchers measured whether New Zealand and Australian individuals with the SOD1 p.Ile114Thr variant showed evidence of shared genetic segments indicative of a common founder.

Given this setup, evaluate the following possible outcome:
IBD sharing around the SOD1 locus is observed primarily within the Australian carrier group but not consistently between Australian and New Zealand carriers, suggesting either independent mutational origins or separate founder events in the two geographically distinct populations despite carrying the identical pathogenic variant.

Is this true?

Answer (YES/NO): NO